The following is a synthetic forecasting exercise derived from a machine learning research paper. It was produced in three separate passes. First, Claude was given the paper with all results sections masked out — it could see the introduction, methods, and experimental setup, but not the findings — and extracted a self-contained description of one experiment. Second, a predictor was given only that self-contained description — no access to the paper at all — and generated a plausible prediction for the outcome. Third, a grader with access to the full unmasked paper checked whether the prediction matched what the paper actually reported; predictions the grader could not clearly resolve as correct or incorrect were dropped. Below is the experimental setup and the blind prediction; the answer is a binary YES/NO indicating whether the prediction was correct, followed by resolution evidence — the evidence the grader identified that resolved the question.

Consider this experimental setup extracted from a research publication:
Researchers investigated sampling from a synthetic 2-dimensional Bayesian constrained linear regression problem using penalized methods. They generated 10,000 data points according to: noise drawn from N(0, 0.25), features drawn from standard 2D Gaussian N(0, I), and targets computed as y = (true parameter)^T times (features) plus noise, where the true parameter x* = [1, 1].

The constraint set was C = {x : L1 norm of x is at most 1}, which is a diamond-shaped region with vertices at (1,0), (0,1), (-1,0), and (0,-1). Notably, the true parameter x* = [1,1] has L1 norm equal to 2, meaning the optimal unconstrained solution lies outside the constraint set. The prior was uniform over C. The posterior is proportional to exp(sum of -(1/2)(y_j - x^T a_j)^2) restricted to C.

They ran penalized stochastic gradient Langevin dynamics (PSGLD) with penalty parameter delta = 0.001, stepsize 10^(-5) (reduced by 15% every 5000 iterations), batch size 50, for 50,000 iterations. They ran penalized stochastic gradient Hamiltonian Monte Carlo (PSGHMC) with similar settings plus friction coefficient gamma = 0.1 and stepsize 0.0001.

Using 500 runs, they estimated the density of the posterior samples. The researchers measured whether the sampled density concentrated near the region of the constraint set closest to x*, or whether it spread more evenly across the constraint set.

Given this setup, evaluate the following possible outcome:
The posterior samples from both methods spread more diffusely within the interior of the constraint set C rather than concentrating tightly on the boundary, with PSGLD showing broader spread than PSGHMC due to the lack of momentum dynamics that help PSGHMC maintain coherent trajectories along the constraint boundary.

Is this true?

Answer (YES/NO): NO